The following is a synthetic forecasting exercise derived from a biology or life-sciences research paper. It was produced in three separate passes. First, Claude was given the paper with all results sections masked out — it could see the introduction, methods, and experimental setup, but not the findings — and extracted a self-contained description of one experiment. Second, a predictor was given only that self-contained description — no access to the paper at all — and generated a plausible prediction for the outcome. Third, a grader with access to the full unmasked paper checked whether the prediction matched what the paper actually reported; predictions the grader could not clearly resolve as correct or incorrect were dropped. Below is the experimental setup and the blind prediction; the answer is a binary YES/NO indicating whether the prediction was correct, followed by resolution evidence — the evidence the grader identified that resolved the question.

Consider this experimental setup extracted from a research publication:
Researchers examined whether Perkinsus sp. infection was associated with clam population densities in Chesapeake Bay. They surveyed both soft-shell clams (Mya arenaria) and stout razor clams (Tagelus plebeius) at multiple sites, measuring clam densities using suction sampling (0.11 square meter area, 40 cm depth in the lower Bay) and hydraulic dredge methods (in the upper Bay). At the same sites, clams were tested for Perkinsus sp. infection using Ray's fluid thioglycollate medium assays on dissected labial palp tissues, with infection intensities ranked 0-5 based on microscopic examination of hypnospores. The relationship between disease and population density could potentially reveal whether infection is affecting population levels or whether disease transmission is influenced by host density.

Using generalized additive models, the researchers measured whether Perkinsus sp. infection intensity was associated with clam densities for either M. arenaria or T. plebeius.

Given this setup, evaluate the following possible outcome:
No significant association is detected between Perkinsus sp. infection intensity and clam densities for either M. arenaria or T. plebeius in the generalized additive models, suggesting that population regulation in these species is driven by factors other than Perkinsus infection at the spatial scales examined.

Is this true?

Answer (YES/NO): YES